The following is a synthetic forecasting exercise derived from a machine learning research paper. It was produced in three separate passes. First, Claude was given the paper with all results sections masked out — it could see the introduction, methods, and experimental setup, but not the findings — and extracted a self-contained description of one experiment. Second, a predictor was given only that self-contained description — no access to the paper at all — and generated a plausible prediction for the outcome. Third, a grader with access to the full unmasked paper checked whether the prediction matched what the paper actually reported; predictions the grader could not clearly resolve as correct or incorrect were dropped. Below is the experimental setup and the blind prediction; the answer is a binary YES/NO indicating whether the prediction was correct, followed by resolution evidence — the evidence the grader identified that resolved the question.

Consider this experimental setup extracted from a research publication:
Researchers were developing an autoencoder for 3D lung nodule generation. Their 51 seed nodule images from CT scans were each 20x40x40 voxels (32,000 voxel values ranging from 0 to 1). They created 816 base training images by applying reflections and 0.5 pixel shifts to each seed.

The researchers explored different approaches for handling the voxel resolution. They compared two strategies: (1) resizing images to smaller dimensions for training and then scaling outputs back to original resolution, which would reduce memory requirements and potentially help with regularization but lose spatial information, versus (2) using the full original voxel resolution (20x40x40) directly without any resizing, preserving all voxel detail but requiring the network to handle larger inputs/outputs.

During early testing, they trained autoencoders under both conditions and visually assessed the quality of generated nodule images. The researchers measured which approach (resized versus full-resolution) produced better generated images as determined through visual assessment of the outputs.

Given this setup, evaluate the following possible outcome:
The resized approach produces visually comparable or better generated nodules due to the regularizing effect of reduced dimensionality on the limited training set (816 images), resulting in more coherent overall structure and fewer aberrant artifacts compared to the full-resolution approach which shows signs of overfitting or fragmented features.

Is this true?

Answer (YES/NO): NO